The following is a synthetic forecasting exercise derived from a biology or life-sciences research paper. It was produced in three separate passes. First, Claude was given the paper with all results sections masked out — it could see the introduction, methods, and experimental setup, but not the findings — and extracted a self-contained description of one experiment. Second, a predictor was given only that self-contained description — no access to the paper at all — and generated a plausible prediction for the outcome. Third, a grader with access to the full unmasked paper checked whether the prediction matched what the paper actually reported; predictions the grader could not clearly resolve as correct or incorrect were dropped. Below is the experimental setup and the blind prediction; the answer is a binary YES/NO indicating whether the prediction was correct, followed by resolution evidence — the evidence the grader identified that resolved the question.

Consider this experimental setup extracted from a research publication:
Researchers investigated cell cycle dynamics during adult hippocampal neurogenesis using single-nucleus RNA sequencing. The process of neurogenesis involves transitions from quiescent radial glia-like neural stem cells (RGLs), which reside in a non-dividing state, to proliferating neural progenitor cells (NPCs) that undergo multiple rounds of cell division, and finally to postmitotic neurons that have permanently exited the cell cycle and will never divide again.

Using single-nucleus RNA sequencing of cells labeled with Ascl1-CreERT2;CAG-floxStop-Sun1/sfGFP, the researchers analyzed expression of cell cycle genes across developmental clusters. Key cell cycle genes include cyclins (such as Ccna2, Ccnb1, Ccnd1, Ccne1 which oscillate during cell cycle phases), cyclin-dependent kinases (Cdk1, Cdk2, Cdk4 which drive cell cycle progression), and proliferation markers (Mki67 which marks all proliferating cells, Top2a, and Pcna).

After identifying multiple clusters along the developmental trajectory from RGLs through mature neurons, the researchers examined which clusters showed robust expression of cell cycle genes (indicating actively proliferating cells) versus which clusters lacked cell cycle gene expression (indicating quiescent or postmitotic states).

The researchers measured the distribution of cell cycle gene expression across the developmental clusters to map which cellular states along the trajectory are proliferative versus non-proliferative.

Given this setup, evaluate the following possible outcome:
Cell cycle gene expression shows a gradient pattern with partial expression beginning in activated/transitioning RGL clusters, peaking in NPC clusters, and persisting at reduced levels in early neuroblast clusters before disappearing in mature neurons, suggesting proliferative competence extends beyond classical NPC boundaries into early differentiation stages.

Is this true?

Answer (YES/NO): NO